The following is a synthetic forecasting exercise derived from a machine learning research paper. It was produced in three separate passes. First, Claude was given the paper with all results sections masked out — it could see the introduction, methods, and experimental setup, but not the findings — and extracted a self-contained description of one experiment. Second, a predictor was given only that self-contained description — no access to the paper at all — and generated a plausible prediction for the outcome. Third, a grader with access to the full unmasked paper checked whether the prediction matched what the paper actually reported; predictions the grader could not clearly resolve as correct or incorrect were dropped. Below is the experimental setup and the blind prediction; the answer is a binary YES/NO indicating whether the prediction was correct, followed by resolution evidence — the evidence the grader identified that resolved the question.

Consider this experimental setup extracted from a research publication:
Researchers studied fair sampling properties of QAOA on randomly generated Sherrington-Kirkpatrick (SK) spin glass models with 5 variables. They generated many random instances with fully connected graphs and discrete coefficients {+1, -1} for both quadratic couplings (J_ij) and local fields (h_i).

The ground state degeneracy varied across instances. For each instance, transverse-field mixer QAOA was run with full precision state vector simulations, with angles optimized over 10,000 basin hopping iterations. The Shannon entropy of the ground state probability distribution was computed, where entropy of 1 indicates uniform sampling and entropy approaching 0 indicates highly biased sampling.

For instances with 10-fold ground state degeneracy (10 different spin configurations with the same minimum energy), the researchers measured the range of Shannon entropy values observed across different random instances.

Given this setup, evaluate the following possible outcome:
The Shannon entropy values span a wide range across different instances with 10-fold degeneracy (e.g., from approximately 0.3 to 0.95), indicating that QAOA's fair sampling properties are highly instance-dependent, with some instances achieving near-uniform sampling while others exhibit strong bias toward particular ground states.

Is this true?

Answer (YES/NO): NO